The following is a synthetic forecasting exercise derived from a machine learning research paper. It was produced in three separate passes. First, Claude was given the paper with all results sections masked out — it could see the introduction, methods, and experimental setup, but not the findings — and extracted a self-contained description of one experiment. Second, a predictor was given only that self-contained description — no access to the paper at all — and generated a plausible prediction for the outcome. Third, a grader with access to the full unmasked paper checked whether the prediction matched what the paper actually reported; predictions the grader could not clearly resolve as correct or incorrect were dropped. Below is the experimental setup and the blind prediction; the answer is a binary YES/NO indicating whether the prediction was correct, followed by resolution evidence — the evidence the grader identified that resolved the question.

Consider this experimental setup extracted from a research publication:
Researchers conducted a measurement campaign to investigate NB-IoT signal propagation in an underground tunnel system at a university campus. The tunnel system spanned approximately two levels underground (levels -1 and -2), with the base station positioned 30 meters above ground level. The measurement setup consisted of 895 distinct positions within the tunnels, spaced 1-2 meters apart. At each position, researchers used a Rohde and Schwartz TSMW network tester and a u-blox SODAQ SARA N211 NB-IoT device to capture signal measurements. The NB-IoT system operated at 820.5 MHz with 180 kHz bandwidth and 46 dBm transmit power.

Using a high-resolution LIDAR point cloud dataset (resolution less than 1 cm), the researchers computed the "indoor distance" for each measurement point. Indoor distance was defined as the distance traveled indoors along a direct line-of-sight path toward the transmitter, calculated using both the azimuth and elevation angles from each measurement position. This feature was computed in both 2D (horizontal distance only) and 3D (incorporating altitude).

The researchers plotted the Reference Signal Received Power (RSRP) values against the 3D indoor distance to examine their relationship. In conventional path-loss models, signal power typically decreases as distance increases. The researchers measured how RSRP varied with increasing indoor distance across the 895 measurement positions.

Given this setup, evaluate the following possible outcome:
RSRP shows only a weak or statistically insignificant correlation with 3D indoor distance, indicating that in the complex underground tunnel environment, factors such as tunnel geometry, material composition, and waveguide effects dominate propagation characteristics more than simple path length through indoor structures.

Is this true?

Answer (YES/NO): YES